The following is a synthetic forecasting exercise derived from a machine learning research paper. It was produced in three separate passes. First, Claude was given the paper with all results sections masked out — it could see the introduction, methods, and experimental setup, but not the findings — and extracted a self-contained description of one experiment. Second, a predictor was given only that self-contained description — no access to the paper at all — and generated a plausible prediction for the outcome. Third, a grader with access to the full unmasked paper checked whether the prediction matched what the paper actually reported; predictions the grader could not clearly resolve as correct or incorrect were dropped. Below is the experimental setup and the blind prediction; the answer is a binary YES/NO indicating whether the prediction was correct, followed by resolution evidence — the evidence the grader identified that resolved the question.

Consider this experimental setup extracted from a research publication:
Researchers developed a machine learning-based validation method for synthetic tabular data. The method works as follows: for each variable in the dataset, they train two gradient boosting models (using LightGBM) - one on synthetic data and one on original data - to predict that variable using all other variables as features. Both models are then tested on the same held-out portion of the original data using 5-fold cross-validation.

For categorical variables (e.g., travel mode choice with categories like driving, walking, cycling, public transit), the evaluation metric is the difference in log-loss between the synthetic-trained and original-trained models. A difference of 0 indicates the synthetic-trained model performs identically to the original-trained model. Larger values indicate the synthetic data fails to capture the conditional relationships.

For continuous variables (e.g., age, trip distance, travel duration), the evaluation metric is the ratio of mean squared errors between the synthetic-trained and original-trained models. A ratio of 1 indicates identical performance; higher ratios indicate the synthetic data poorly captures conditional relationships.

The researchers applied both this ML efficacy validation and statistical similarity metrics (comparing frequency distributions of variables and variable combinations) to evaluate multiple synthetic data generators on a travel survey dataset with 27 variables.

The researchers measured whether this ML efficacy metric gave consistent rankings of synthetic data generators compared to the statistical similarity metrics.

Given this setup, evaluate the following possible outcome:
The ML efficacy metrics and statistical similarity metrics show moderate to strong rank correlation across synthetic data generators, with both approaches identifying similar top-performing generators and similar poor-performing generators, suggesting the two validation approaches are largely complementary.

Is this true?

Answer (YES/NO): YES